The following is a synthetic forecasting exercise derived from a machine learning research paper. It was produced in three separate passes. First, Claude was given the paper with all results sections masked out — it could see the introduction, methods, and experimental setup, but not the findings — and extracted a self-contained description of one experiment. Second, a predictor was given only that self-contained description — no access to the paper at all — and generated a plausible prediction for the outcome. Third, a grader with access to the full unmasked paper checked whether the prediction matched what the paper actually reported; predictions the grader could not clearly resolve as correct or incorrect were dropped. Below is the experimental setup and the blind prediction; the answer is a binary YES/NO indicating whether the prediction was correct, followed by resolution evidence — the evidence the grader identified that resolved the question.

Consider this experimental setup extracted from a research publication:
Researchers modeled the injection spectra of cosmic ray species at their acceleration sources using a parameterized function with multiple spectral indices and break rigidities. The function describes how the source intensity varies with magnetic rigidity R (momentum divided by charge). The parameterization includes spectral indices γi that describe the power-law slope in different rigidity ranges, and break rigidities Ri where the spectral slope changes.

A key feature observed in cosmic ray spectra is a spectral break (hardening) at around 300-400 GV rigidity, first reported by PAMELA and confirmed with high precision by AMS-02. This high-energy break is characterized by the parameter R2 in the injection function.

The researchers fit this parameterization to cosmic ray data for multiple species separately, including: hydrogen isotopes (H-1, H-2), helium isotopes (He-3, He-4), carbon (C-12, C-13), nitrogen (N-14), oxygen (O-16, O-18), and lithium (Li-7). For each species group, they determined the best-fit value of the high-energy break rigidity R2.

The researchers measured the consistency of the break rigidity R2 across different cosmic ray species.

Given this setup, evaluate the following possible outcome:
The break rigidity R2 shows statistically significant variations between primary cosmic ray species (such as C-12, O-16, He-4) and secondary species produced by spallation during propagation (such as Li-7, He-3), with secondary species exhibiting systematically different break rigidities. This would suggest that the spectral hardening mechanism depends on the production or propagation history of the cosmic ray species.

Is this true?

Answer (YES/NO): NO